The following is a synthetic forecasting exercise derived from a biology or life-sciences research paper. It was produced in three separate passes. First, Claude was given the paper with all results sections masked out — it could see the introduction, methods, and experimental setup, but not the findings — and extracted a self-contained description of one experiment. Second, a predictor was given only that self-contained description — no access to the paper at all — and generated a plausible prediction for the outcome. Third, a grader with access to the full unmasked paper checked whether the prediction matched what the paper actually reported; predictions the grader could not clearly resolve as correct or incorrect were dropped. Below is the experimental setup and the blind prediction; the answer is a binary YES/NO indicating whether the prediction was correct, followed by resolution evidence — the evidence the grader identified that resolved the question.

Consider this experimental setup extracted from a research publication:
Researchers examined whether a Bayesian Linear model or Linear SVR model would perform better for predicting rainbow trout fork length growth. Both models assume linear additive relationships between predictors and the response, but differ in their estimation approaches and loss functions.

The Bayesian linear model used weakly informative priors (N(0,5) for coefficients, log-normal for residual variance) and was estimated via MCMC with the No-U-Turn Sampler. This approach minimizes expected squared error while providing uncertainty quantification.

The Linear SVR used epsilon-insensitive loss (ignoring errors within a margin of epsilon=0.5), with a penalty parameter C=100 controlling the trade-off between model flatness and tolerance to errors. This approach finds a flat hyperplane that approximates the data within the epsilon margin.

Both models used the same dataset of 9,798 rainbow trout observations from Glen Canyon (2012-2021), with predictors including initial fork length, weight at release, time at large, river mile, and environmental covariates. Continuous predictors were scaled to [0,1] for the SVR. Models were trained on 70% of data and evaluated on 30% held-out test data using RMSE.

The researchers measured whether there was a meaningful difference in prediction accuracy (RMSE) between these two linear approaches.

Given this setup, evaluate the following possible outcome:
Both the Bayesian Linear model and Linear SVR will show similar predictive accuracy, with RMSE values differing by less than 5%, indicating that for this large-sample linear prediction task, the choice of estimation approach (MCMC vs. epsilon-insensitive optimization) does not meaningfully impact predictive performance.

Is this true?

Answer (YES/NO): YES